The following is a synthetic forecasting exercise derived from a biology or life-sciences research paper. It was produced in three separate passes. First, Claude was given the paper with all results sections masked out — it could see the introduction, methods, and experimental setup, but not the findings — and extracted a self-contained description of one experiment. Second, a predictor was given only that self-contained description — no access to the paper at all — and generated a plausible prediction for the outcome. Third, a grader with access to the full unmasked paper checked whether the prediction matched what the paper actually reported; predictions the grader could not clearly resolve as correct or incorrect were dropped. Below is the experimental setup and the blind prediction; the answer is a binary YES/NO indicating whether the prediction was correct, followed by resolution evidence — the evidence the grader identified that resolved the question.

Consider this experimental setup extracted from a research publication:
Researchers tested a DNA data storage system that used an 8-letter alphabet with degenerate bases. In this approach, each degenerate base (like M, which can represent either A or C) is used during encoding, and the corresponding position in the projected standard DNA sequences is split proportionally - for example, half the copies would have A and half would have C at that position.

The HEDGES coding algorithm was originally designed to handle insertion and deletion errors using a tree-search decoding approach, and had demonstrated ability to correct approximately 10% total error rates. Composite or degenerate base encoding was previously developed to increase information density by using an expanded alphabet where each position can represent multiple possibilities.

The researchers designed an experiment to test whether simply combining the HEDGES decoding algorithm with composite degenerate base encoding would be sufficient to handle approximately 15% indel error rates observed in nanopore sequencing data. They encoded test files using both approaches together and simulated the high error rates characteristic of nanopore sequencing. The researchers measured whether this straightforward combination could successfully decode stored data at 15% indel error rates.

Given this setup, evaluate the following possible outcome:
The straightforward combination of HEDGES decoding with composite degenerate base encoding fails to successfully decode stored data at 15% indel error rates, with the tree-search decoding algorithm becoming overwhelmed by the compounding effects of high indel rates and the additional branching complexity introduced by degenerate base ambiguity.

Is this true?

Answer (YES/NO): YES